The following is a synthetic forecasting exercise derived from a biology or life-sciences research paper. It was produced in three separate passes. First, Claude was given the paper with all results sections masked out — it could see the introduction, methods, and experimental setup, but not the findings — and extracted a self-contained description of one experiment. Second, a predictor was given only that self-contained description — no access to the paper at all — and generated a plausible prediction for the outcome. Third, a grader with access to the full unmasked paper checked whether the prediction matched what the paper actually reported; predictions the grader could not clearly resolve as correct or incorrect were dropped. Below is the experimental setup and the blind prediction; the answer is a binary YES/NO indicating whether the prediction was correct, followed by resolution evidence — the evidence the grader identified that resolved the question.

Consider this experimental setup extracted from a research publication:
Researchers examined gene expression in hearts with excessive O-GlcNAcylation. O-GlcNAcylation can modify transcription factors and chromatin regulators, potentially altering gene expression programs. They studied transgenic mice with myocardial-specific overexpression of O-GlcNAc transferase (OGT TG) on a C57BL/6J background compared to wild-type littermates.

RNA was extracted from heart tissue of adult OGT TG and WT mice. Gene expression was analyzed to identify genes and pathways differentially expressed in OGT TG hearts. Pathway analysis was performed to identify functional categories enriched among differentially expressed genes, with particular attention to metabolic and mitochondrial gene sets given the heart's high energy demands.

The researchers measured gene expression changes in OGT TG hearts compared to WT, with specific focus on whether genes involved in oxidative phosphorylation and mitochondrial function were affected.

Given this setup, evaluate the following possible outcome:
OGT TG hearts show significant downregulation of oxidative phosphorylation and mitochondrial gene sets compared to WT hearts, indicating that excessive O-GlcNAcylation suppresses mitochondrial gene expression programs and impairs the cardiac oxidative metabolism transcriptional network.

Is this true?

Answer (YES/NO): YES